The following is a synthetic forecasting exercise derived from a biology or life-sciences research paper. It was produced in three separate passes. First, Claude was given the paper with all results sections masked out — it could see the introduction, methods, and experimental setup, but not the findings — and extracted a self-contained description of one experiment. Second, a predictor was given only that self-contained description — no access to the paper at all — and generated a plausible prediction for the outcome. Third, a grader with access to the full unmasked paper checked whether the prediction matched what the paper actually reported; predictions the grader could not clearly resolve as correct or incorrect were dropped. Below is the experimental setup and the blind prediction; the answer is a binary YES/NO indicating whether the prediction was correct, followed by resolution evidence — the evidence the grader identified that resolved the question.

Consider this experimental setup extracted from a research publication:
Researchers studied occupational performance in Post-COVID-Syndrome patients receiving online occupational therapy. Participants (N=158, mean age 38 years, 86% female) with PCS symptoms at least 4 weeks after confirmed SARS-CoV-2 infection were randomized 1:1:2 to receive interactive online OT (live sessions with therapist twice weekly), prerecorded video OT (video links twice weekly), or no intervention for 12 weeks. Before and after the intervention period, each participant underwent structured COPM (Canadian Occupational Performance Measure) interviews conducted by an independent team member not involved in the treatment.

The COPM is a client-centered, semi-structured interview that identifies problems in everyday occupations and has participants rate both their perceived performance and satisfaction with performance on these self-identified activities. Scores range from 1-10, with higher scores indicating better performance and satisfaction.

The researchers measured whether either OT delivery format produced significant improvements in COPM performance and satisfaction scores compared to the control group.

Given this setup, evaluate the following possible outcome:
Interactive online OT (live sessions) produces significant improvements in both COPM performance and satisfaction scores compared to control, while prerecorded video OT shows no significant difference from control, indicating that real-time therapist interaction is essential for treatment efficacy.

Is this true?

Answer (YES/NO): NO